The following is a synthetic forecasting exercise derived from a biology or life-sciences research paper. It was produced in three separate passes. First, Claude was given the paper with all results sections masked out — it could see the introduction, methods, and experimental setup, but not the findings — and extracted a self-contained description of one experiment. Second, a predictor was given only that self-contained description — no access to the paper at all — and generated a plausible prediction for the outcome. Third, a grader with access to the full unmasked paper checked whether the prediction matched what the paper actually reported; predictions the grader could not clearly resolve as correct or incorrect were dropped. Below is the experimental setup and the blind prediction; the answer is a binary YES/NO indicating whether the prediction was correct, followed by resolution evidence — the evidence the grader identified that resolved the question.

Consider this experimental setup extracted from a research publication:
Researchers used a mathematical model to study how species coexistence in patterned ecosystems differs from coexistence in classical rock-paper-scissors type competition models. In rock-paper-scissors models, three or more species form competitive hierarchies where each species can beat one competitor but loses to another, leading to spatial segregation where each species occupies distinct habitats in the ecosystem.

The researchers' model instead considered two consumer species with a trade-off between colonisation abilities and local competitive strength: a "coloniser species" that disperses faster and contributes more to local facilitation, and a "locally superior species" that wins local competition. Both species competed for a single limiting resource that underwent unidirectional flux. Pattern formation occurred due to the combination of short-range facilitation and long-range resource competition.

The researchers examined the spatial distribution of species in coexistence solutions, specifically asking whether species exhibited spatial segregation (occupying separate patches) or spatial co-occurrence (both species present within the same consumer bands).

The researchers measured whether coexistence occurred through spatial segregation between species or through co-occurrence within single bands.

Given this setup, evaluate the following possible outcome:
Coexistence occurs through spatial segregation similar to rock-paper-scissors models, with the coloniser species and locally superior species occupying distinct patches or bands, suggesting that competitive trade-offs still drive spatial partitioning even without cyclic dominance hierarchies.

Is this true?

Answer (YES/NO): NO